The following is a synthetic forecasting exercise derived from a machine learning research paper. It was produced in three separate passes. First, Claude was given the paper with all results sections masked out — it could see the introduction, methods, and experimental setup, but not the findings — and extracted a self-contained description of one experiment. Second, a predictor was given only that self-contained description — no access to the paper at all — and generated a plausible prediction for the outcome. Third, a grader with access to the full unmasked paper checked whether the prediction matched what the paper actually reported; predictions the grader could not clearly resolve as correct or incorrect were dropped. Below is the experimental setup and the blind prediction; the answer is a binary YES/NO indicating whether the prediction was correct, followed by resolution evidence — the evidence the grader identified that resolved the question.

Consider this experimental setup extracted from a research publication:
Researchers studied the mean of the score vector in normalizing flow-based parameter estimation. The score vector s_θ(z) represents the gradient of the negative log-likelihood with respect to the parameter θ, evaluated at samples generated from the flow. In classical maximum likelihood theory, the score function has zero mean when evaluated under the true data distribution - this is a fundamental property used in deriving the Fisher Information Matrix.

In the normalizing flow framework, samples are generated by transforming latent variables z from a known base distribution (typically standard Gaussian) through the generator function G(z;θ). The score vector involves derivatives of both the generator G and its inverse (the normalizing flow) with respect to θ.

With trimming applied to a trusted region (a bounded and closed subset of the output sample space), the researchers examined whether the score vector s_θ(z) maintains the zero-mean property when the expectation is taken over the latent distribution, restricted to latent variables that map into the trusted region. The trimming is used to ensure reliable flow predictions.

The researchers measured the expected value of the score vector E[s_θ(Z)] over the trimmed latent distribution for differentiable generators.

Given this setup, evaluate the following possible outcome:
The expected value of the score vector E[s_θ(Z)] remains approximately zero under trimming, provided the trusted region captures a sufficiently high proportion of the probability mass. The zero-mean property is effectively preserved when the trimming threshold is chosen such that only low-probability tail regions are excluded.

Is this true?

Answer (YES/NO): NO